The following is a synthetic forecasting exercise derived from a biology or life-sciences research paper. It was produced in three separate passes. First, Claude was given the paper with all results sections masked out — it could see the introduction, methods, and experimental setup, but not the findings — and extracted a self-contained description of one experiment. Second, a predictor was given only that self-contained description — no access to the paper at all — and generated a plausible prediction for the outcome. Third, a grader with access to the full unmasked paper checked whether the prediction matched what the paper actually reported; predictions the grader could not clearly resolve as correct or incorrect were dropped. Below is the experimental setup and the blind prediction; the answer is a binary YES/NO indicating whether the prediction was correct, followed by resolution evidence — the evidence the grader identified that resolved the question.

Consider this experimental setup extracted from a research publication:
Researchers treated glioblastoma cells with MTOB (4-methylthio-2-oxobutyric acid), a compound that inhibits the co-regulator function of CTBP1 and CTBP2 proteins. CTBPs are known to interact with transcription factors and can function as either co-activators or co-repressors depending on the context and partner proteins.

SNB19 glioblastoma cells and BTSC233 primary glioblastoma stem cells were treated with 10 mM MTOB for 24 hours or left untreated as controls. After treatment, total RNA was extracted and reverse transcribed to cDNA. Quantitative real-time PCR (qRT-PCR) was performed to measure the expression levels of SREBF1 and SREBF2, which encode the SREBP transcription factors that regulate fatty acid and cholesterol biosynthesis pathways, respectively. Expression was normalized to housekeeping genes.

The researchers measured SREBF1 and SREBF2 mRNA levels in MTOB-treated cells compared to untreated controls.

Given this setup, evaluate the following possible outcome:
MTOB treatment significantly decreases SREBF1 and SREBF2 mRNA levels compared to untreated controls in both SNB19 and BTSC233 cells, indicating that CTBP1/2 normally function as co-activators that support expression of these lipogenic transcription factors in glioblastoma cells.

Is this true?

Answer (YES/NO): NO